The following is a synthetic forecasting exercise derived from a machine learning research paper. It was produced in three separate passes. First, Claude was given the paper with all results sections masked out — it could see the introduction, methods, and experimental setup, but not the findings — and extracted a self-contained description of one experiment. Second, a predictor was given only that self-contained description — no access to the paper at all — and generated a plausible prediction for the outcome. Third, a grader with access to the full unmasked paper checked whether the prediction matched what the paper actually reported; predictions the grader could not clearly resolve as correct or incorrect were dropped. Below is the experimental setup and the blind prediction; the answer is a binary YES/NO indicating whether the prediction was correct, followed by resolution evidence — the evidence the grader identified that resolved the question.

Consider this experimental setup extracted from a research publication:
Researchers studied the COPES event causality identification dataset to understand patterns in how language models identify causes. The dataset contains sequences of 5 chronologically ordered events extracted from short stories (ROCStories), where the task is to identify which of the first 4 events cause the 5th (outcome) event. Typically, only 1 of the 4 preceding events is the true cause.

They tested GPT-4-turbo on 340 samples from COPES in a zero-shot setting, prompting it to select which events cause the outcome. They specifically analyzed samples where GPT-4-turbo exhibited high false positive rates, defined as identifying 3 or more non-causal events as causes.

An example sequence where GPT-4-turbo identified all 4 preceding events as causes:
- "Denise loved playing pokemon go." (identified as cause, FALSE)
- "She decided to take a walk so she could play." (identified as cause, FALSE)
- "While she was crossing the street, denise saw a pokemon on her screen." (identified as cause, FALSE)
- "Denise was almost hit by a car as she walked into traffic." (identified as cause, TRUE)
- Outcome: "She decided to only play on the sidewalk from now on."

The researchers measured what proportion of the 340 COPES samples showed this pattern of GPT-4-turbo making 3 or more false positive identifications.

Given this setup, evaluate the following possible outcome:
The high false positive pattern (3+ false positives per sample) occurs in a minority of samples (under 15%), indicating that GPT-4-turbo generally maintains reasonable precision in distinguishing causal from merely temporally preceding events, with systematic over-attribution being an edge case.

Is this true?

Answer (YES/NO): NO